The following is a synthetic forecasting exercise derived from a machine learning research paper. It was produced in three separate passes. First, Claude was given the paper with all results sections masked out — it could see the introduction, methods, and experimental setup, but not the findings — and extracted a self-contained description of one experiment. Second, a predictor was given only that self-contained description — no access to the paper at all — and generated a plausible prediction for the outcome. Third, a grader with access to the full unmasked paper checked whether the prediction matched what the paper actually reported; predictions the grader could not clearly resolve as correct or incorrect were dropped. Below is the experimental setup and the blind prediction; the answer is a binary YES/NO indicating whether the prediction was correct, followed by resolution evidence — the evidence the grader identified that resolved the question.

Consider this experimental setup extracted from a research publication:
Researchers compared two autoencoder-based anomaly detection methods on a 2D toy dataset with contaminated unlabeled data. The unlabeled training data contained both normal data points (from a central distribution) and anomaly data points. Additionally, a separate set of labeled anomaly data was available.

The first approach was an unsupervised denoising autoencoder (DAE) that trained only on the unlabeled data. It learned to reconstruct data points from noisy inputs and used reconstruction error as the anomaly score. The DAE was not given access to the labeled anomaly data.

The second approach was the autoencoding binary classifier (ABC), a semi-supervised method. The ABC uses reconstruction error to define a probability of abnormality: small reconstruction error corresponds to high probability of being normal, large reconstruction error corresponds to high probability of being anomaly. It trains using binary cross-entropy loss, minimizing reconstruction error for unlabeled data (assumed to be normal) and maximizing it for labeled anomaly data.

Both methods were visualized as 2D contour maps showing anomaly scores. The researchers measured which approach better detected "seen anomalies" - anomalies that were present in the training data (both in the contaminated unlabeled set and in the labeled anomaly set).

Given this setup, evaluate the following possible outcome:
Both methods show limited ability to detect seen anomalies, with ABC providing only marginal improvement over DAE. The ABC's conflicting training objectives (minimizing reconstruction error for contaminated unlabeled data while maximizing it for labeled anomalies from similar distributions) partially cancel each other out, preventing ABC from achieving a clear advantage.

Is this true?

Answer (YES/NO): NO